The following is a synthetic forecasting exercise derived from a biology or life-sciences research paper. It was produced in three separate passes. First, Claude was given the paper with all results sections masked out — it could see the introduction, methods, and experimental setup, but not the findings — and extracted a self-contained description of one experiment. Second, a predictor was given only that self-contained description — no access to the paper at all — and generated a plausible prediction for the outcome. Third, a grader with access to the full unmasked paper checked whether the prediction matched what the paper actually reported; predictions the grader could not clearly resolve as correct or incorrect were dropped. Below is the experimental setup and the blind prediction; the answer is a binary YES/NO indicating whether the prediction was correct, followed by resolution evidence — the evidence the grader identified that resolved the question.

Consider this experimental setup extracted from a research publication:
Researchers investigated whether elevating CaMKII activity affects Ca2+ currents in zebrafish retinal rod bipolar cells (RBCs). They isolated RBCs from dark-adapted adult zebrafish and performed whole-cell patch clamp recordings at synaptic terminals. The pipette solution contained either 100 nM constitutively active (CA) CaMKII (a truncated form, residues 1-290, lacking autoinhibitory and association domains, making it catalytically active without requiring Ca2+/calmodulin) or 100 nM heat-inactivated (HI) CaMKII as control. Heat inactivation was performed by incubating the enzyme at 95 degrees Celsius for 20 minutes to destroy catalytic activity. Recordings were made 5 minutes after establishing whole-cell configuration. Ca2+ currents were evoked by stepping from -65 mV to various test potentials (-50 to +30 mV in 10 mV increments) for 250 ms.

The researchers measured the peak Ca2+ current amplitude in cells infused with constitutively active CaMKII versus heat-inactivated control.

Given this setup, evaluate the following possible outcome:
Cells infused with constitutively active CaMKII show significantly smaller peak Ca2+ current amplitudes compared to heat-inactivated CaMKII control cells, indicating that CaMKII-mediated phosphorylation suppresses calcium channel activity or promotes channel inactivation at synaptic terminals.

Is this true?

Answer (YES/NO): NO